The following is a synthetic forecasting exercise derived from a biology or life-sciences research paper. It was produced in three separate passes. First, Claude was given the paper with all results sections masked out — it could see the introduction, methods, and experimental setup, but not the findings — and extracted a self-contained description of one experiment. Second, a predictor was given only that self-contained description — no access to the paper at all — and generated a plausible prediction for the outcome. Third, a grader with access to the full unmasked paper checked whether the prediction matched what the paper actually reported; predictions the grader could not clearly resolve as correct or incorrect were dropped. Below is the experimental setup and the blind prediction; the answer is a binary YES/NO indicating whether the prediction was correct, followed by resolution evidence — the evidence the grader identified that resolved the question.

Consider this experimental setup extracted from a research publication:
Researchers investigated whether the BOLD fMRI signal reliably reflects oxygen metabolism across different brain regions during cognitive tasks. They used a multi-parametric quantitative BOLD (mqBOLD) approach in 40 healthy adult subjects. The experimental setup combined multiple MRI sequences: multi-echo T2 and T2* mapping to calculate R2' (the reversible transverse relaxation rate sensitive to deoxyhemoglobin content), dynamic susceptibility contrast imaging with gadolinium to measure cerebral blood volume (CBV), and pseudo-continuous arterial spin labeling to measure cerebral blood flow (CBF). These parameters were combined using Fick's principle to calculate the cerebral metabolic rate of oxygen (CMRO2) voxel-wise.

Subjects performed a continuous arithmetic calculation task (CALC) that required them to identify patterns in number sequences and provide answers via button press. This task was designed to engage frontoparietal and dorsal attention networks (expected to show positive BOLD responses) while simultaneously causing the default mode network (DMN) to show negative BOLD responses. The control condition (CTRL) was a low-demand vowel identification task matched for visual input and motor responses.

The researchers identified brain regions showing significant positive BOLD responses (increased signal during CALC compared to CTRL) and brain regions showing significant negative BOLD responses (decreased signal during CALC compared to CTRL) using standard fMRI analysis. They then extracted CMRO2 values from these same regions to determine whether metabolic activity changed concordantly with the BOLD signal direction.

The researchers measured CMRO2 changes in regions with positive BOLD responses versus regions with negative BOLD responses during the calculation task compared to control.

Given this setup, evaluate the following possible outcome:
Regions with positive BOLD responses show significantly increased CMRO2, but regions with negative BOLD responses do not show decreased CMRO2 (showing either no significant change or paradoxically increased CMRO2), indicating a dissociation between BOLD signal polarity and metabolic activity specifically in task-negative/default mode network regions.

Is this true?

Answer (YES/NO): YES